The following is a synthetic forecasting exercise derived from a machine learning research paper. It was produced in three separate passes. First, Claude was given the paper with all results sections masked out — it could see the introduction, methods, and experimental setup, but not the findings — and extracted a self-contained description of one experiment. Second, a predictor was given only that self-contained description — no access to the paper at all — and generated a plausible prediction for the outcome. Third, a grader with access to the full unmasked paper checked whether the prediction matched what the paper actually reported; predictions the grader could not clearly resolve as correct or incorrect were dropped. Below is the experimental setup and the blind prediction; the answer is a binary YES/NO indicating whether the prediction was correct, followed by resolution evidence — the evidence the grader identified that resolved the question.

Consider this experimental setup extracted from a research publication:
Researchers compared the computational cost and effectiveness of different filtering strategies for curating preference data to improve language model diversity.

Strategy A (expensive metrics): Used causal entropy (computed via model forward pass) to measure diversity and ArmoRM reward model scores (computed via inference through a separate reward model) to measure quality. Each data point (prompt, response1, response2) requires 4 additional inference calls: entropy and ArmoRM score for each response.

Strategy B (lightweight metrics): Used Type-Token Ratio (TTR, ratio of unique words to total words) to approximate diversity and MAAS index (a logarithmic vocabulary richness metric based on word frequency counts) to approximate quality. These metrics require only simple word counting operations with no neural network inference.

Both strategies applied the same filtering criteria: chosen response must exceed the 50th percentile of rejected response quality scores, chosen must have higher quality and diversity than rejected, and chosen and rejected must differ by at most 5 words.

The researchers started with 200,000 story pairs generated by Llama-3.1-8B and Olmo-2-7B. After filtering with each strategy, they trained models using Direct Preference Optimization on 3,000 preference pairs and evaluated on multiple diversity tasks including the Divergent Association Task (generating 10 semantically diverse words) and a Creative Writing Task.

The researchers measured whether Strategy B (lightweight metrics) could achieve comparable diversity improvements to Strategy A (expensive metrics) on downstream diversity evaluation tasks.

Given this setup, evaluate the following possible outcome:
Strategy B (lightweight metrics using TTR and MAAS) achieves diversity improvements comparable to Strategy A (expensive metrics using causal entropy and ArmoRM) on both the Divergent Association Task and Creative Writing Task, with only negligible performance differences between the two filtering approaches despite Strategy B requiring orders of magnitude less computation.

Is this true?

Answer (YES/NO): YES